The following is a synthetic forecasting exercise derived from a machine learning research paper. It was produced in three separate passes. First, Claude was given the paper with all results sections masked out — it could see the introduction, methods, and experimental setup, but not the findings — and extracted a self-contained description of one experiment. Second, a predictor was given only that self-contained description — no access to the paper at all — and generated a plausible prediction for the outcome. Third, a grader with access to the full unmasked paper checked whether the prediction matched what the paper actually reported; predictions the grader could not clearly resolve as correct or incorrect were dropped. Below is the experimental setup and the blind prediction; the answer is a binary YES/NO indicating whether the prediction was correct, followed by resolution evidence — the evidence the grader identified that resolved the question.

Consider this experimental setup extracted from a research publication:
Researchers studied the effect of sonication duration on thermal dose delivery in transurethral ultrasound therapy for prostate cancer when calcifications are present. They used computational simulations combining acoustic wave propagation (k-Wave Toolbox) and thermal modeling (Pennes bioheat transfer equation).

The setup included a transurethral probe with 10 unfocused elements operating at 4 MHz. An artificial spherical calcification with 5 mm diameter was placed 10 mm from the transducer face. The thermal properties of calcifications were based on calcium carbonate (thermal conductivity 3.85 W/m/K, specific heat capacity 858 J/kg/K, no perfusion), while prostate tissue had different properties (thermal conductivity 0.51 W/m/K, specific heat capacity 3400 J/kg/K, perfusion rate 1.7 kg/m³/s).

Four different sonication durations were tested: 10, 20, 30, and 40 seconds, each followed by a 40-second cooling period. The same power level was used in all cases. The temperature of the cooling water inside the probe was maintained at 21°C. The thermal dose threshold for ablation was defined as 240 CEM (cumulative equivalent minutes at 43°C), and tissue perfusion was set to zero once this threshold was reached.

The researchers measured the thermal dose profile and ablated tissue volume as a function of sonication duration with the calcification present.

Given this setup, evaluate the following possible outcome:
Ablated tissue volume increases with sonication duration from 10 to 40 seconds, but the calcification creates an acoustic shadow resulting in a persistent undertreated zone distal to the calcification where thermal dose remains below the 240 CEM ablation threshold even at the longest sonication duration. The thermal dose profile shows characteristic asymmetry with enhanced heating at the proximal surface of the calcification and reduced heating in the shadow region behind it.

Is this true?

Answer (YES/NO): YES